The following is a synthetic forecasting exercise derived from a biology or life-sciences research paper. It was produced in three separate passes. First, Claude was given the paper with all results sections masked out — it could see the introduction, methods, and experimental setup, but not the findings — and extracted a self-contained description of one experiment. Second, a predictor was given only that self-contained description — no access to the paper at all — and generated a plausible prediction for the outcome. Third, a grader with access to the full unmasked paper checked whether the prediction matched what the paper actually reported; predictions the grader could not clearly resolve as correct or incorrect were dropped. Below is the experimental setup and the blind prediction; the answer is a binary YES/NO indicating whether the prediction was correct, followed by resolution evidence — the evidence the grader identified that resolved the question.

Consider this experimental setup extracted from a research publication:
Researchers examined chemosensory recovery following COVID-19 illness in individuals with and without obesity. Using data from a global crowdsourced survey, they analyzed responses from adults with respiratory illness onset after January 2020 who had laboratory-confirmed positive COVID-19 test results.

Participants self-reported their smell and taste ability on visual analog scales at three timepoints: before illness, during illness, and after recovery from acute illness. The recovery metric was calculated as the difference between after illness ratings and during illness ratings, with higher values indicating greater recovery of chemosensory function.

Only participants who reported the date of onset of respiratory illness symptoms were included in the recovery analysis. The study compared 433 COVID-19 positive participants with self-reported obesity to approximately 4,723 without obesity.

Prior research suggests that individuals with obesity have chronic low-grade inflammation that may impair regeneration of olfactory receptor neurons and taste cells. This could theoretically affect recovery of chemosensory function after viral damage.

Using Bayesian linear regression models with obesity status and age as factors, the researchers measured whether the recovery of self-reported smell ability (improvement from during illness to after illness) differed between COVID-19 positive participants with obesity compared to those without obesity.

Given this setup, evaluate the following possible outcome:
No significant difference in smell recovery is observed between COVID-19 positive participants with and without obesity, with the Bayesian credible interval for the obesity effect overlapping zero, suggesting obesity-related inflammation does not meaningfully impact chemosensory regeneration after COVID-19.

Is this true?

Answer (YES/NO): NO